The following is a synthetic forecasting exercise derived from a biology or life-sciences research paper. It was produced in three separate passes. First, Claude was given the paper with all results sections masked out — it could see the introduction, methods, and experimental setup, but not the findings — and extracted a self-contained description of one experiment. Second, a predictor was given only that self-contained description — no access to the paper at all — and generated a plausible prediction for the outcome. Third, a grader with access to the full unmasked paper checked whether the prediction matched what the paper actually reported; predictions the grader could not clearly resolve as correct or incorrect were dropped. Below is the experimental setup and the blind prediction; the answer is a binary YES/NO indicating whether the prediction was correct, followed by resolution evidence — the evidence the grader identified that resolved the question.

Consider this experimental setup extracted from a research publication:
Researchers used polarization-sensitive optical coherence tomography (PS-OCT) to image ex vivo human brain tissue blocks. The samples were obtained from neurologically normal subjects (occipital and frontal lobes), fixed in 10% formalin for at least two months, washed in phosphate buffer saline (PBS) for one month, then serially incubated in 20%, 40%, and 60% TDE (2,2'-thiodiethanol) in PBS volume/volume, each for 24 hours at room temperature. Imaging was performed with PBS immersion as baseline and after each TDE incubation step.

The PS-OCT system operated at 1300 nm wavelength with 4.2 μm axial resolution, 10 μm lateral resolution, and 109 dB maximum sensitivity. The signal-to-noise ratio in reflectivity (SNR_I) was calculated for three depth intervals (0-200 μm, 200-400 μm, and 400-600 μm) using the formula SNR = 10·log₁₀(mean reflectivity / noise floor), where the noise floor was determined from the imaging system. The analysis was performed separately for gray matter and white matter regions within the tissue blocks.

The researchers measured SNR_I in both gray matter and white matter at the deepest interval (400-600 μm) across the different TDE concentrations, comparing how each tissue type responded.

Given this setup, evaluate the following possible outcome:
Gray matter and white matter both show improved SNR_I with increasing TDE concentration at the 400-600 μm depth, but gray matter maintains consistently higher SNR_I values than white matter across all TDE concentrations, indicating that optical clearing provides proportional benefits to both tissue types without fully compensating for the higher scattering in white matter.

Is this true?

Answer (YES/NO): NO